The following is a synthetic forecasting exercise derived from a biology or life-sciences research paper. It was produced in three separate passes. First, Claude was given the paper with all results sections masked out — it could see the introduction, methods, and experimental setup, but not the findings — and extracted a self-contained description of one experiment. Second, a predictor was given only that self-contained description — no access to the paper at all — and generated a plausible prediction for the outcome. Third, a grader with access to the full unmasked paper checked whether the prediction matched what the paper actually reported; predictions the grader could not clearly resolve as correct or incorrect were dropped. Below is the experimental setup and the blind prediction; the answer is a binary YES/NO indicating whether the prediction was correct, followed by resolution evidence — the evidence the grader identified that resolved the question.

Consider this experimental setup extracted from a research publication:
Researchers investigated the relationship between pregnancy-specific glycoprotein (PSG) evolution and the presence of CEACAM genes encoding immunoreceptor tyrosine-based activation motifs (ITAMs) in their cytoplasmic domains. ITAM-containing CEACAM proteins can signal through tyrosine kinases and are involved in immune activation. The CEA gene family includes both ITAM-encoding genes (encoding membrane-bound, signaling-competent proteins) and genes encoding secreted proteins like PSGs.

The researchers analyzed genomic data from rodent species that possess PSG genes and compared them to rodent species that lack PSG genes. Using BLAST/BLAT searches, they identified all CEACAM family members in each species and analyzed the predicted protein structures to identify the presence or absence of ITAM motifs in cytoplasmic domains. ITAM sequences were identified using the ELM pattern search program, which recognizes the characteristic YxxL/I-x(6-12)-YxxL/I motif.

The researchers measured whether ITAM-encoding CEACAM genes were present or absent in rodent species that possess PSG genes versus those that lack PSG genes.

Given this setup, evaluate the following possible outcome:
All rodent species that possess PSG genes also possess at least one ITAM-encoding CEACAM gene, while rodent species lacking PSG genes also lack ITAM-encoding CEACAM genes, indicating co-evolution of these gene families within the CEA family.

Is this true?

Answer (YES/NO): NO